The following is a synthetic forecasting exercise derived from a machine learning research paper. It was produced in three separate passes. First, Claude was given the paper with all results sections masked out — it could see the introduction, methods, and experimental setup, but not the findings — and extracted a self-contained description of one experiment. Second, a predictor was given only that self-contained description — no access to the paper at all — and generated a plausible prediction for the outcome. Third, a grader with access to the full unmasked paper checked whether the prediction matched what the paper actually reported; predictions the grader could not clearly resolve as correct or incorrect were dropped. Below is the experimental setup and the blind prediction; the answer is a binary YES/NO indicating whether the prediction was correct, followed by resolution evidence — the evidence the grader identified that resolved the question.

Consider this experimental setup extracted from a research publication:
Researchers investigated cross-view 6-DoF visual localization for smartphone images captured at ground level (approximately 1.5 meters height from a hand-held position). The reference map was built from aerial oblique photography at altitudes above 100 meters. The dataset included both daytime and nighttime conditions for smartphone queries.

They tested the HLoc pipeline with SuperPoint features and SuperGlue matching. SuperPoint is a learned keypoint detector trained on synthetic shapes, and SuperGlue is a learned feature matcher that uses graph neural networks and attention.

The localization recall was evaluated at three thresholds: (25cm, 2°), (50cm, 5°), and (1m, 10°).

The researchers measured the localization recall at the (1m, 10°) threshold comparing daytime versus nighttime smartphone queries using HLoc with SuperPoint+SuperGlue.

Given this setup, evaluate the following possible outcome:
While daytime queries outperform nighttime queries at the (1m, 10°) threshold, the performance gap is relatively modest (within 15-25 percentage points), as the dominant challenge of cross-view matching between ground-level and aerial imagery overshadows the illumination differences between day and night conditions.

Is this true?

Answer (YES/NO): NO